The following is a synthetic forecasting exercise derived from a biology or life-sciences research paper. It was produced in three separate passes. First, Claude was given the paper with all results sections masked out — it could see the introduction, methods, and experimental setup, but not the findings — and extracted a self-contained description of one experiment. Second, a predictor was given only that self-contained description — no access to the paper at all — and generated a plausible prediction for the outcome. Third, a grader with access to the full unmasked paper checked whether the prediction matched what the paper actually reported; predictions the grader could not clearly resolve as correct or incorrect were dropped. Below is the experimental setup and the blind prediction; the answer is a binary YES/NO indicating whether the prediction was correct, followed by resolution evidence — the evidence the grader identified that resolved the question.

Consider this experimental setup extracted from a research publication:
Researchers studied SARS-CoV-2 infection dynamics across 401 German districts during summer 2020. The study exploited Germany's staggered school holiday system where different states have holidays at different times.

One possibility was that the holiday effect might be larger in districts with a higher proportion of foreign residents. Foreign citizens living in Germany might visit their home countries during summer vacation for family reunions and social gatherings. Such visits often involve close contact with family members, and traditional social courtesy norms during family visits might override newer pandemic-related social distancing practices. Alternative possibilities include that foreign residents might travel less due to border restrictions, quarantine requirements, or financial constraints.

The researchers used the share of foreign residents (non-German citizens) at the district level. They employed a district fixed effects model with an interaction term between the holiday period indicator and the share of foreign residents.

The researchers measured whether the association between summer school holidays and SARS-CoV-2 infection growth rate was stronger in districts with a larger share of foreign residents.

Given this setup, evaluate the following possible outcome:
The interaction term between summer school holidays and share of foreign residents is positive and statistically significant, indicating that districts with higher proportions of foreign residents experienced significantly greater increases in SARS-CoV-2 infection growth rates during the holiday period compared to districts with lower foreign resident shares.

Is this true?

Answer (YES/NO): NO